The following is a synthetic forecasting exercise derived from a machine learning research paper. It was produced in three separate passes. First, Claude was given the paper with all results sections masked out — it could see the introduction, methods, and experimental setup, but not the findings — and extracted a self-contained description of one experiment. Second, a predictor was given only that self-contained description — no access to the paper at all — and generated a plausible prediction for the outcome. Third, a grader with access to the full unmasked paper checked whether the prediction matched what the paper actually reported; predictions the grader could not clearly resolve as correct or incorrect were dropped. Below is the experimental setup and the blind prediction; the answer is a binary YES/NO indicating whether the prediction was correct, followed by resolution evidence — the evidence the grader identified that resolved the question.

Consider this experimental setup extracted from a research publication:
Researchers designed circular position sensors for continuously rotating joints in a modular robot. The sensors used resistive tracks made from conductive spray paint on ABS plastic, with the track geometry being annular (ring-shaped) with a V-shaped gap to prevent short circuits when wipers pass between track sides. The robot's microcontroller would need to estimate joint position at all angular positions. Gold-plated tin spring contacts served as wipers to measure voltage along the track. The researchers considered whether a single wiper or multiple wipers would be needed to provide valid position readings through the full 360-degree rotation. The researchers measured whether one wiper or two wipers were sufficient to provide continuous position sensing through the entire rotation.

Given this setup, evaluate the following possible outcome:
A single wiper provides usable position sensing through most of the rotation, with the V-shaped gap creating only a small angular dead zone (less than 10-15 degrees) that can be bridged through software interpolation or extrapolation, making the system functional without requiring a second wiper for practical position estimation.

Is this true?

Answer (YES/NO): NO